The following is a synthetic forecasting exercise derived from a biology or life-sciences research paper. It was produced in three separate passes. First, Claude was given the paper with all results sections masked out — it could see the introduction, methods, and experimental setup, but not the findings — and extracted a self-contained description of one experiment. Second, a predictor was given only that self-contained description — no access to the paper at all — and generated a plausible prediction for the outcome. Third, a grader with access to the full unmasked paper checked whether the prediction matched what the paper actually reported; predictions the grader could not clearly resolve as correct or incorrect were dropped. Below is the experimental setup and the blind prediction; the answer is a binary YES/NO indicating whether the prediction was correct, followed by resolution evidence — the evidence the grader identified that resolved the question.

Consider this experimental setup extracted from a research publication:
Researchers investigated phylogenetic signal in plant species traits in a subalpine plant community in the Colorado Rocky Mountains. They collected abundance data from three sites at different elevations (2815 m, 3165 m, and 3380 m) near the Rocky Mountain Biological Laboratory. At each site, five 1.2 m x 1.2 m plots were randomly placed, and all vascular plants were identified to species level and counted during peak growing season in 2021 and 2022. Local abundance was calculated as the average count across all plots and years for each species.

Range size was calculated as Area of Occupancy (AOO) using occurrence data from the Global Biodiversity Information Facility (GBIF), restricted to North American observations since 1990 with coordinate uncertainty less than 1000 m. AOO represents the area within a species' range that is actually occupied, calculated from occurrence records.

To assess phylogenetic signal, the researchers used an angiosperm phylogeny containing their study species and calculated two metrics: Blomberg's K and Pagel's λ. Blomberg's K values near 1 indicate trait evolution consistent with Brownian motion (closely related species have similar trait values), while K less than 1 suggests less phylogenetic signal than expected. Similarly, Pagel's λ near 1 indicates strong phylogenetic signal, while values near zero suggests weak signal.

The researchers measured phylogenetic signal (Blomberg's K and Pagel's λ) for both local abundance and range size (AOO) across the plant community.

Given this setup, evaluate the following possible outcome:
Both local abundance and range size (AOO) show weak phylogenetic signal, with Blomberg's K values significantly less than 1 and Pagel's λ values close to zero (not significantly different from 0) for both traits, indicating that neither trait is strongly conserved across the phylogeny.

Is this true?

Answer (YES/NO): NO